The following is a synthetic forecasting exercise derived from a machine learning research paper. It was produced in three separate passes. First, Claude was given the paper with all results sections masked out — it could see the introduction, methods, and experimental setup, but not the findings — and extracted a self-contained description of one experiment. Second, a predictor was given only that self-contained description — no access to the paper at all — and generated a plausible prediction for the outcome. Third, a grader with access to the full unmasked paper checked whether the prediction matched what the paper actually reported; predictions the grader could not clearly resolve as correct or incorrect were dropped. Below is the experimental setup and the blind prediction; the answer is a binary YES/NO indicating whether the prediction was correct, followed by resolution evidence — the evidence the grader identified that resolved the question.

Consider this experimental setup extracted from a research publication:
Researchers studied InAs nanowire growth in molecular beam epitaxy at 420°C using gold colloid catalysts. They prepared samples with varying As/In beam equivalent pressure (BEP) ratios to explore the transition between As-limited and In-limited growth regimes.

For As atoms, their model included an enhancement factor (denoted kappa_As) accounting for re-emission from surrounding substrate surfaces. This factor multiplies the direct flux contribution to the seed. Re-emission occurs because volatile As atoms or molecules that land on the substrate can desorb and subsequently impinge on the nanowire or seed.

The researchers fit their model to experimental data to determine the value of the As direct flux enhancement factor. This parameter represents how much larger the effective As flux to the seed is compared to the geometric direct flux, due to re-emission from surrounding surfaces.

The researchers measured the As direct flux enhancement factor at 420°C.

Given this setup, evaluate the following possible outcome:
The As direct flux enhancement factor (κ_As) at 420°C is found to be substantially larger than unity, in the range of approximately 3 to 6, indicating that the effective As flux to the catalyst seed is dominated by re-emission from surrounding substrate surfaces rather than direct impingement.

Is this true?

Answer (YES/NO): YES